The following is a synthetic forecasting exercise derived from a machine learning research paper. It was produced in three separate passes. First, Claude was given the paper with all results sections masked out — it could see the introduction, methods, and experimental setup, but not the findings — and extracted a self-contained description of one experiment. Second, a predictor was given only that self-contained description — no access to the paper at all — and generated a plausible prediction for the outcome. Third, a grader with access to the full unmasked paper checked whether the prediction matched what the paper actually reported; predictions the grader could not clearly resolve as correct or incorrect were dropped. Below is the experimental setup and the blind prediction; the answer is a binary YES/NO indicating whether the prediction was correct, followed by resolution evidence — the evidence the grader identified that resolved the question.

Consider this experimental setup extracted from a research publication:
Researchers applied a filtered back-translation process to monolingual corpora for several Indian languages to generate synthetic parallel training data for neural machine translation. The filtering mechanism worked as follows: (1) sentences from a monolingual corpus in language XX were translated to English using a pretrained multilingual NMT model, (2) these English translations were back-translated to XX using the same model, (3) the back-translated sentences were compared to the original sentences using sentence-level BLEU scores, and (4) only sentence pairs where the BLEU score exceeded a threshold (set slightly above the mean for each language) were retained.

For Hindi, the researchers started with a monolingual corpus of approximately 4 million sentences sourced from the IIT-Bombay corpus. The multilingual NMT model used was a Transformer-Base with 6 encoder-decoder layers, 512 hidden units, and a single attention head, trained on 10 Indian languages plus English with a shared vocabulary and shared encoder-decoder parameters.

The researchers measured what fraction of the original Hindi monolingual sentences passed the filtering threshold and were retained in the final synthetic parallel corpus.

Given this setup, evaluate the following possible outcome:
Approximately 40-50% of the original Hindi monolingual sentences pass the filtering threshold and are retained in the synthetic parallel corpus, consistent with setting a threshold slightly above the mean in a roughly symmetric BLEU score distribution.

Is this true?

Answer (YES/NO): NO